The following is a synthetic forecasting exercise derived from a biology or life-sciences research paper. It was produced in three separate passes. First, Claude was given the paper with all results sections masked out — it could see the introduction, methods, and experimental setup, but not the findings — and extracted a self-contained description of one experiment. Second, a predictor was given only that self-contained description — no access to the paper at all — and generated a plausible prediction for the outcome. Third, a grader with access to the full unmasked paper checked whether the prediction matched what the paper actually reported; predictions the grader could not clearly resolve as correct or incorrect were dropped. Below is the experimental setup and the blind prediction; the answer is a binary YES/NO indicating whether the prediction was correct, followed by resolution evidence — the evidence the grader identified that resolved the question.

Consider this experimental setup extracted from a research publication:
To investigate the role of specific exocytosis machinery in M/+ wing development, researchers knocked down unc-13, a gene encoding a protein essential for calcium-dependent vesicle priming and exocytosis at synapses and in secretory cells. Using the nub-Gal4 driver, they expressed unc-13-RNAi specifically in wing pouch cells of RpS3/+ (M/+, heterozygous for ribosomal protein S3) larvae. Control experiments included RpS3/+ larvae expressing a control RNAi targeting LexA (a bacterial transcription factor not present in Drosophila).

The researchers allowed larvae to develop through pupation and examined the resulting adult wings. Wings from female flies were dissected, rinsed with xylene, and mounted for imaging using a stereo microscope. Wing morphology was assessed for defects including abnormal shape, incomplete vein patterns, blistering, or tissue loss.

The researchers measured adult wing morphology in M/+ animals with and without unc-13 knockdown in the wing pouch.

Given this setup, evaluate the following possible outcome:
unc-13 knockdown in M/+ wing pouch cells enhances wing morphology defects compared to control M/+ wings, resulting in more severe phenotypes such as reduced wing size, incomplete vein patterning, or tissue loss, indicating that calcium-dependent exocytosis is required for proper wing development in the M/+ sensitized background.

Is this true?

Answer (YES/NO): NO